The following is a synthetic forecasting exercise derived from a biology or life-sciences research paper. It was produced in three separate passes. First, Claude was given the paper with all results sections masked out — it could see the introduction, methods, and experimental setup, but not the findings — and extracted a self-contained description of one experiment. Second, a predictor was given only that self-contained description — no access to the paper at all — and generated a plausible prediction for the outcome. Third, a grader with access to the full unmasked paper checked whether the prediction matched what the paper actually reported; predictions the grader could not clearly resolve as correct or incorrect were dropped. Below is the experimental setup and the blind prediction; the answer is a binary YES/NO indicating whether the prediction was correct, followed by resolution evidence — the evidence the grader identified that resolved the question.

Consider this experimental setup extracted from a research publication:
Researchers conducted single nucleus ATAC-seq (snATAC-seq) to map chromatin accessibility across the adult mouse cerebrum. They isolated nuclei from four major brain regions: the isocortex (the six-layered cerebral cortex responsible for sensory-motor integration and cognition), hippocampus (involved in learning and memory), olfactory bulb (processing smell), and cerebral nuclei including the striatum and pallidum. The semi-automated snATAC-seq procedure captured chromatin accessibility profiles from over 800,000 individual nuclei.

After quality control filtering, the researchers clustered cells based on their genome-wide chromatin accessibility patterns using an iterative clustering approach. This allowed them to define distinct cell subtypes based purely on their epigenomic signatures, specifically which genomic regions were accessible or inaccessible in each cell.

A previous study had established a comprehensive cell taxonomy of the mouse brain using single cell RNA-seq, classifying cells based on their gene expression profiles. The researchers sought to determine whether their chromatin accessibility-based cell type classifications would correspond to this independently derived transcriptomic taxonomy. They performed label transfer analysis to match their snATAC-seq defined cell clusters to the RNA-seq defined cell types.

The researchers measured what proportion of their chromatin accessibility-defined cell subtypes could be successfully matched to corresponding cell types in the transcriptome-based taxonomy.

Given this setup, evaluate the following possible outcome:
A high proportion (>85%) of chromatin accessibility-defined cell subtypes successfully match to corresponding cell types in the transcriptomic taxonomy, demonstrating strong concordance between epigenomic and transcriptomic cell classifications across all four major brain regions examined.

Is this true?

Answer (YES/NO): YES